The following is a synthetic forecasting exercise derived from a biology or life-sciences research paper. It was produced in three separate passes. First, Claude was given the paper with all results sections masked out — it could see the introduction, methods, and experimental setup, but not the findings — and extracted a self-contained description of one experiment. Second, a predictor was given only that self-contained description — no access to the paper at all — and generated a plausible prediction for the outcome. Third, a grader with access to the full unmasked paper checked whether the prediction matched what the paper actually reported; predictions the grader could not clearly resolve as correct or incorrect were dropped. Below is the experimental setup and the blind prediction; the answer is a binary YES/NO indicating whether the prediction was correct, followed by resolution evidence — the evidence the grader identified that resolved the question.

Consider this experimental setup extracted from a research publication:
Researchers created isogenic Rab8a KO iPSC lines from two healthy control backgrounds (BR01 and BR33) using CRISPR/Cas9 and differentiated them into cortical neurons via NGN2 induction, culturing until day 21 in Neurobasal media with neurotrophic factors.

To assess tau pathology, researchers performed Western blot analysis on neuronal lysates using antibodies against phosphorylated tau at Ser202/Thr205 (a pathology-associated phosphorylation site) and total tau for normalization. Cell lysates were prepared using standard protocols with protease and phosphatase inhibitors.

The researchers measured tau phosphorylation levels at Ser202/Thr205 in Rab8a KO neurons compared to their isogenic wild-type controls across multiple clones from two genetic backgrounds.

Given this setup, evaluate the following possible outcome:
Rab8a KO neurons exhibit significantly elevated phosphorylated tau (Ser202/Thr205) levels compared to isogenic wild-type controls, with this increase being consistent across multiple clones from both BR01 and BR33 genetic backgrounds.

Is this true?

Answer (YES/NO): NO